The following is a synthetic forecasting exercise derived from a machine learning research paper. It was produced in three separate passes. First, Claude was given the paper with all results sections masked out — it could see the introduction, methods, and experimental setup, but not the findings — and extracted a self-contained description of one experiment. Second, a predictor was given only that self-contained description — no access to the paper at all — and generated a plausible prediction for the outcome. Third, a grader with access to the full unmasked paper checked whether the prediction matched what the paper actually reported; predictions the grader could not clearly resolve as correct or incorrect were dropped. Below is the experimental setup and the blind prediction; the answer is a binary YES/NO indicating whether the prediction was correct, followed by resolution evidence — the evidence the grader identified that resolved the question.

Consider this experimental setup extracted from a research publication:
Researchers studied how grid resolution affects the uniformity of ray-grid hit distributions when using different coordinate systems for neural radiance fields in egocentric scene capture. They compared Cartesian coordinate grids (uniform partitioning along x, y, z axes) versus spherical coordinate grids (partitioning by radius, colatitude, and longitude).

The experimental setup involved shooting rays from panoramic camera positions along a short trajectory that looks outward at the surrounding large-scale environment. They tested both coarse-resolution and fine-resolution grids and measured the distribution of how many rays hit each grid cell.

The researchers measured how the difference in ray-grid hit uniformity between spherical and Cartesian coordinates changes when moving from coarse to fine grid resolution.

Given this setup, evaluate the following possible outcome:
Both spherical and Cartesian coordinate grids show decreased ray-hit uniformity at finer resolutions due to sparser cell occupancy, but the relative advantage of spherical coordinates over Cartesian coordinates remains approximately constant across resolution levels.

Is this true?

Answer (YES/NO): NO